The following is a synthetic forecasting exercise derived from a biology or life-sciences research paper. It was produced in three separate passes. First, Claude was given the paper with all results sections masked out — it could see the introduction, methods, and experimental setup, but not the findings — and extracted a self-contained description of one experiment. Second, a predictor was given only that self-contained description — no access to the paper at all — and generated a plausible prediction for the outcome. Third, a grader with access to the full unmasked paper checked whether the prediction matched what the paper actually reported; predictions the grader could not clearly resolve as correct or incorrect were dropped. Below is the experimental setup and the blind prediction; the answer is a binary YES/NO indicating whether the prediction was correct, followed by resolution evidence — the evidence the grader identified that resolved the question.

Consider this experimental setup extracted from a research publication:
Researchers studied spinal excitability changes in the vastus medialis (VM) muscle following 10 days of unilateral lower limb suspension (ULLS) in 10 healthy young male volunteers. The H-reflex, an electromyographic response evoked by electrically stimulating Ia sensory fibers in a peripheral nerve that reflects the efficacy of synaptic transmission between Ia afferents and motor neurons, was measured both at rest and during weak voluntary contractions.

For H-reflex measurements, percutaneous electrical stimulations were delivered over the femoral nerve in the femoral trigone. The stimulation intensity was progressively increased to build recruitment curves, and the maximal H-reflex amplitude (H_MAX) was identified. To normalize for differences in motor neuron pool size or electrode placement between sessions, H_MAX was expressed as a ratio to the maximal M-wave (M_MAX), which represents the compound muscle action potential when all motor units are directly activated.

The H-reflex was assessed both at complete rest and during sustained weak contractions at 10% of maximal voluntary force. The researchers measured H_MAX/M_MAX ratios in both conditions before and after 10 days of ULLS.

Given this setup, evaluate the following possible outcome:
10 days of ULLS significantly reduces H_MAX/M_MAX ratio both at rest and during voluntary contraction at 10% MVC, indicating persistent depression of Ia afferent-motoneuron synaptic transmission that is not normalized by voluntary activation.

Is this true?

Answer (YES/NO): NO